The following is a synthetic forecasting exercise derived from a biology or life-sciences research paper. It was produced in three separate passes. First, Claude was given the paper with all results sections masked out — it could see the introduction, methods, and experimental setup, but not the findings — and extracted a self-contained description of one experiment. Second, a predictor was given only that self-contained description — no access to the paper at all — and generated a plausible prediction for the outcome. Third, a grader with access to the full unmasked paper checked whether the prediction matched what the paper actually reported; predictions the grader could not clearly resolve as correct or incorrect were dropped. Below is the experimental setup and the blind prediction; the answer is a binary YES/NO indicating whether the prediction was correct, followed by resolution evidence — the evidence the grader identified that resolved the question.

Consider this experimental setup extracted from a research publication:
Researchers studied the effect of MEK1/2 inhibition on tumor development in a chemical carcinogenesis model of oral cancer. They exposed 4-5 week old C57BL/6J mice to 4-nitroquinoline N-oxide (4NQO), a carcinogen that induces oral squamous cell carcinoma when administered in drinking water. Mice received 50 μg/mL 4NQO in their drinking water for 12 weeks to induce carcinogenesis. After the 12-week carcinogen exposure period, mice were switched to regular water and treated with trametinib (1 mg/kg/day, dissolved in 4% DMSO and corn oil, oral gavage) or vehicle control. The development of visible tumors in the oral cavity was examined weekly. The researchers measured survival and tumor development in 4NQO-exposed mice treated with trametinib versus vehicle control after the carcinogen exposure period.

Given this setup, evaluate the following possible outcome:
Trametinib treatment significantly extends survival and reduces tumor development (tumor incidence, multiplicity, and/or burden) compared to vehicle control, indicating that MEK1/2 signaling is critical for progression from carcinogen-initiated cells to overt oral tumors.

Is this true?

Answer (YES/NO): YES